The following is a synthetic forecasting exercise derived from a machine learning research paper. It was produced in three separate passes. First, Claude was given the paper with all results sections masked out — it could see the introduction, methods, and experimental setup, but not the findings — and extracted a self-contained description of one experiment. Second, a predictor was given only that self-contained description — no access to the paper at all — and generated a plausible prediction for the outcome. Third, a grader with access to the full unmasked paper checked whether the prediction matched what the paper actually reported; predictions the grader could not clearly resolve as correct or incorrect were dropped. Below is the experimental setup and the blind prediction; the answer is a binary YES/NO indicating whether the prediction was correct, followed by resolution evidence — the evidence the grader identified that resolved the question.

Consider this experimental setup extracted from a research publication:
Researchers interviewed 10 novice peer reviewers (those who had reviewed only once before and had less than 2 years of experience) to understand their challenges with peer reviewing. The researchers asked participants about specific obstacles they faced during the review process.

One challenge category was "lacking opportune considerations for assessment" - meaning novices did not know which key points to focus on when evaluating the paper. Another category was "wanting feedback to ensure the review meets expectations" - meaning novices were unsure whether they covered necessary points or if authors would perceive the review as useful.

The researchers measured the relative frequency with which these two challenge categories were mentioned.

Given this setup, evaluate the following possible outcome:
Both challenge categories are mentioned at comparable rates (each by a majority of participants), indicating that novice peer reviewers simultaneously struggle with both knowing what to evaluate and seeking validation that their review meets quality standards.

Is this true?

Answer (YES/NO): NO